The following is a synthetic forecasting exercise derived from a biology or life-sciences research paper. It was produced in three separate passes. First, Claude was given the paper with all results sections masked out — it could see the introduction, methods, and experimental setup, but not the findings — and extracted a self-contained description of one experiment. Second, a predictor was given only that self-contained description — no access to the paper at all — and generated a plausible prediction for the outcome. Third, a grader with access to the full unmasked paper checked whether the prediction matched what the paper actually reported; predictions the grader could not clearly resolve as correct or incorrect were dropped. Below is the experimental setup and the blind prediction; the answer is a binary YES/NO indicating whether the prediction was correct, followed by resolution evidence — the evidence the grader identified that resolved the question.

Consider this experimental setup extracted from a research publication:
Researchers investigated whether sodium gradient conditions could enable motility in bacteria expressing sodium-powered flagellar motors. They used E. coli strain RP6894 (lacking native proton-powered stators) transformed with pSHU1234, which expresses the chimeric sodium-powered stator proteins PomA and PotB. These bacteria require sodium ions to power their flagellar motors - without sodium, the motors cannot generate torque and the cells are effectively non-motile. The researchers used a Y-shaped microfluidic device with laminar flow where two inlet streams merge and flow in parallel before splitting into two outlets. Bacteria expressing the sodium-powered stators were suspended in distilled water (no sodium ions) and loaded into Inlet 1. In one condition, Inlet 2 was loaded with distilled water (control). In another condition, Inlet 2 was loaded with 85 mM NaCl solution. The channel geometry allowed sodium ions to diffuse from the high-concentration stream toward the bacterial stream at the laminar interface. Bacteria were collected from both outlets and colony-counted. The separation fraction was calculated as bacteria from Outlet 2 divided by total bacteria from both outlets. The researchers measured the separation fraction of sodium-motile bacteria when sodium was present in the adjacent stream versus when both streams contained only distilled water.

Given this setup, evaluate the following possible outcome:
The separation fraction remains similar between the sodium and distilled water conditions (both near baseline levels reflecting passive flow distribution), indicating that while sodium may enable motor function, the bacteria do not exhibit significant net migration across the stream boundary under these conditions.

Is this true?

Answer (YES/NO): NO